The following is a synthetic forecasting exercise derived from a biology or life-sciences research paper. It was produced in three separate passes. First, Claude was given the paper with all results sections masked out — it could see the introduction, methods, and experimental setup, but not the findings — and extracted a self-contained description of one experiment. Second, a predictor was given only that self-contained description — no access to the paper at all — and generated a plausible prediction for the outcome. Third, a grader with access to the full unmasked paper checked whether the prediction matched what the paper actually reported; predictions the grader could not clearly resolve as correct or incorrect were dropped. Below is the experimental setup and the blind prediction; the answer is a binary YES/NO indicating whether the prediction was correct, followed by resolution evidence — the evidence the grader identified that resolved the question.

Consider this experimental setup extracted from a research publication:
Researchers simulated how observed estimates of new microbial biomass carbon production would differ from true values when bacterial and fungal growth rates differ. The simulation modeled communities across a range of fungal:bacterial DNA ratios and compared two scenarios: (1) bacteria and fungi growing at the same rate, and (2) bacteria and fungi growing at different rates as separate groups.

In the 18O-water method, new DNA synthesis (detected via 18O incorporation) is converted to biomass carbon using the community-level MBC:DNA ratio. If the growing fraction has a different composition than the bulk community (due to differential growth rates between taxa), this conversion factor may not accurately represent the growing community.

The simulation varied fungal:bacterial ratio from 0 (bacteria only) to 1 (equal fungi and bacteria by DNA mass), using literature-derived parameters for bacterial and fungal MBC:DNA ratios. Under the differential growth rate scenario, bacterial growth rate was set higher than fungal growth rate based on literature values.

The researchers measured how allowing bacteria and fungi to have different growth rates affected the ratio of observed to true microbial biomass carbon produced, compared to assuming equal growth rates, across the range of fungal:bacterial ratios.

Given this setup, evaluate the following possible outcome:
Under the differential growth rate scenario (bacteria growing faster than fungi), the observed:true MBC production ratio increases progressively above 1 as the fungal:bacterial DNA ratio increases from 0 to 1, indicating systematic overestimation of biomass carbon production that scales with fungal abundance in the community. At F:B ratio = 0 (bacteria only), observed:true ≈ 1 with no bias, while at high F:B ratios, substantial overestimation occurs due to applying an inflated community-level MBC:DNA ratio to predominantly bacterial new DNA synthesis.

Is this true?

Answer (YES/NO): NO